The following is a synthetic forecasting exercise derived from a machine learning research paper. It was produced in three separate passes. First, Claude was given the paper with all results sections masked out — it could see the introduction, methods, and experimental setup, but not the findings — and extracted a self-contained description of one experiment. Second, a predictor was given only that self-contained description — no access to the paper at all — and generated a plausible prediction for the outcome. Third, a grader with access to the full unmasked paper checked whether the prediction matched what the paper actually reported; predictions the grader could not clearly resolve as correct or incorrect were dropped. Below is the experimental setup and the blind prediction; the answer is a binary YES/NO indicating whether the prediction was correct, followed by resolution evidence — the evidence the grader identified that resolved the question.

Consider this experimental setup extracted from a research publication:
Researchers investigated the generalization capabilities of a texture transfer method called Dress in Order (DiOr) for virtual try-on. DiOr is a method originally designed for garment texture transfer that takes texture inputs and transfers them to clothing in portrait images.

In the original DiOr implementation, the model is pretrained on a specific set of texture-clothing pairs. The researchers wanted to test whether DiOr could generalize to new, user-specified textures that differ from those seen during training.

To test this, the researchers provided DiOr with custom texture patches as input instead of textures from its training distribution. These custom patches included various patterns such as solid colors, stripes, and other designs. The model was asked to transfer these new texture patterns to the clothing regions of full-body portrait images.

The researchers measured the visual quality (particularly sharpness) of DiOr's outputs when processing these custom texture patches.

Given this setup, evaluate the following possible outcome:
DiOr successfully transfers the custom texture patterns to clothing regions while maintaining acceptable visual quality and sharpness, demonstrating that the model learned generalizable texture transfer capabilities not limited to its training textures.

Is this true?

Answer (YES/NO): NO